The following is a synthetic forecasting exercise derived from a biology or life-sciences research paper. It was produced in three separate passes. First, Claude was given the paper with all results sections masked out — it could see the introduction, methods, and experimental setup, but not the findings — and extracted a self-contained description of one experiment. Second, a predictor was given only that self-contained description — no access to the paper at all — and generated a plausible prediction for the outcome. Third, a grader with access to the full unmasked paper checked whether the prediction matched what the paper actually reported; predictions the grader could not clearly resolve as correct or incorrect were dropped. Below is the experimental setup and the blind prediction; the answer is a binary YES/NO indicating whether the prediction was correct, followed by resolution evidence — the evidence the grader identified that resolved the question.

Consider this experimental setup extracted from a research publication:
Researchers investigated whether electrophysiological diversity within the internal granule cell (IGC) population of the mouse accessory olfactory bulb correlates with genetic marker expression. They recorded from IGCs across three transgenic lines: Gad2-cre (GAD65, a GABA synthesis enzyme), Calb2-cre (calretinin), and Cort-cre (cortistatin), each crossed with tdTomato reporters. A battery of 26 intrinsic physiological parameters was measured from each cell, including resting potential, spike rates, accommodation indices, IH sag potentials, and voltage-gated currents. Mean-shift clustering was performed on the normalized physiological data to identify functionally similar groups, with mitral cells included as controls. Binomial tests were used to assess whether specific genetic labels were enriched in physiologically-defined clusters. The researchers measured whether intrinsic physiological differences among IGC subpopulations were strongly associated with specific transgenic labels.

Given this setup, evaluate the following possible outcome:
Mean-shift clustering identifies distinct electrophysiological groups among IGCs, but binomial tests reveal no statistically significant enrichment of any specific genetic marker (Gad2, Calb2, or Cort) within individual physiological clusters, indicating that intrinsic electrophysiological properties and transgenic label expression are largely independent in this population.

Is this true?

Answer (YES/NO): NO